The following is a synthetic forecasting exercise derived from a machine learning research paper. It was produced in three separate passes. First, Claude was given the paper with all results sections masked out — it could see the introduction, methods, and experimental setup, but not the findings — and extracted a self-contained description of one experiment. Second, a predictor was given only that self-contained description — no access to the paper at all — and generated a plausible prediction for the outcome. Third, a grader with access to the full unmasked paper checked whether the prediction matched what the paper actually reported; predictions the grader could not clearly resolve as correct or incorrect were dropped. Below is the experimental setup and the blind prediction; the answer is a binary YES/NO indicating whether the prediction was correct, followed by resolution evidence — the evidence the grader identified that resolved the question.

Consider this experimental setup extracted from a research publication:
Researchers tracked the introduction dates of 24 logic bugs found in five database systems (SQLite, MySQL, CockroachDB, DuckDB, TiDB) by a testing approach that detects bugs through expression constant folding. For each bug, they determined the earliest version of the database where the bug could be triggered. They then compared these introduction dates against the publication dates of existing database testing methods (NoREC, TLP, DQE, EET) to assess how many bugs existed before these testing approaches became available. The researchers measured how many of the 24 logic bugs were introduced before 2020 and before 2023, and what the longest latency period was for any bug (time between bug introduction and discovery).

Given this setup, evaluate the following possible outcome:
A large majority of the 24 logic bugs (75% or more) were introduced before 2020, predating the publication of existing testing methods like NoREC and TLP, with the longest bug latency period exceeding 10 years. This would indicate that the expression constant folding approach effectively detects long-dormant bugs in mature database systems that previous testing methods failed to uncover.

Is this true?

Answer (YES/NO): NO